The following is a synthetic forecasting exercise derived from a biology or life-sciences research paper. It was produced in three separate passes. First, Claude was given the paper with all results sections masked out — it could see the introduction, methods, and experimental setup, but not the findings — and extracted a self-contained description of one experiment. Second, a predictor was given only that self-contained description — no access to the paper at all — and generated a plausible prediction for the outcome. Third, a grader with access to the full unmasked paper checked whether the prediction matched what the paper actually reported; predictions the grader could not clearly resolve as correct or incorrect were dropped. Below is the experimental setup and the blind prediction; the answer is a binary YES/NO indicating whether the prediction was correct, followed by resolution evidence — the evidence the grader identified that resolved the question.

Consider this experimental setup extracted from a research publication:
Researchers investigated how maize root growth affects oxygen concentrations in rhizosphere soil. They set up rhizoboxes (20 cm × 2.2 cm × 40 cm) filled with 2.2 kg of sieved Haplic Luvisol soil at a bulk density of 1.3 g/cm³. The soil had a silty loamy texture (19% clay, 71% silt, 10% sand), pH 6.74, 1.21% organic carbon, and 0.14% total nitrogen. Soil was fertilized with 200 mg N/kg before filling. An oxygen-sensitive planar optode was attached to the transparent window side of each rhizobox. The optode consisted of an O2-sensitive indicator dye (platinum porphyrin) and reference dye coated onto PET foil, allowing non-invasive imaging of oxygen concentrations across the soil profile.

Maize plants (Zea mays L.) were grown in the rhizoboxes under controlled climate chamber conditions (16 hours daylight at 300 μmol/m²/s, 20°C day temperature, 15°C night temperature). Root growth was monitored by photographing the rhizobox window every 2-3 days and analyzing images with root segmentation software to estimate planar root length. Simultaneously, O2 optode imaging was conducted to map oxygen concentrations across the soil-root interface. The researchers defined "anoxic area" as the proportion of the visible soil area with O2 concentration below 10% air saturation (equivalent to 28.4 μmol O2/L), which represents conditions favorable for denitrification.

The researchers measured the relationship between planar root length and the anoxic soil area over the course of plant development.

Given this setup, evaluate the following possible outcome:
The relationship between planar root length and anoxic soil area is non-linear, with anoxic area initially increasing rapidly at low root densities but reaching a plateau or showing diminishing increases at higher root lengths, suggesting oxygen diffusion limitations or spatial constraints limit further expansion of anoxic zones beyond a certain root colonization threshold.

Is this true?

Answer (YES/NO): NO